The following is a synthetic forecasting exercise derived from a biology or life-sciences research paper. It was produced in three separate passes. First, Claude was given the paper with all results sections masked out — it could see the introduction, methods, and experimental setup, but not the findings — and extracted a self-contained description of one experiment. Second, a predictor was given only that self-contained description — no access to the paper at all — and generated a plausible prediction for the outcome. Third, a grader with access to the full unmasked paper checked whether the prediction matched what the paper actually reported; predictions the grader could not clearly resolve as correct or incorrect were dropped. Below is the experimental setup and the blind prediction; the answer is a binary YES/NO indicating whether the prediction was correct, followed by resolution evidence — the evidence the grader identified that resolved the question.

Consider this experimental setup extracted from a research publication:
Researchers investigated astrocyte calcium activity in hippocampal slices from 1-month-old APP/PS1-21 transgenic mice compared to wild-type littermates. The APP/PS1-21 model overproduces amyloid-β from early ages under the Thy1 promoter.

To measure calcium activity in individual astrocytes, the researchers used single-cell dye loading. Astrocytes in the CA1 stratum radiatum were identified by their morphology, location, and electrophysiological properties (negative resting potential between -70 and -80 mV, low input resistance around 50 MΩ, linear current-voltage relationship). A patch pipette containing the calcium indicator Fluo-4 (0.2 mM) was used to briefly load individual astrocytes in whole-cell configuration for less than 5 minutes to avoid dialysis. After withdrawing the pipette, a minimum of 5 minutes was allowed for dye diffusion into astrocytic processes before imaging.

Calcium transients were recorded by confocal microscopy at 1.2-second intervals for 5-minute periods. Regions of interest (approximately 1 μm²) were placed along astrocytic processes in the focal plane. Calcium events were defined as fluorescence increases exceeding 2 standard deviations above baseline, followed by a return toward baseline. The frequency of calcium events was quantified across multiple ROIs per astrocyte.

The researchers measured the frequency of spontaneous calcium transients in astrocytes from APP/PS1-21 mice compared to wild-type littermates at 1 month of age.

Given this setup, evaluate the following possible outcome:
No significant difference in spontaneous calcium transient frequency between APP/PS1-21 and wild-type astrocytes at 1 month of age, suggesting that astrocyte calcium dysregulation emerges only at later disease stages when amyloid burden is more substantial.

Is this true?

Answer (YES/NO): NO